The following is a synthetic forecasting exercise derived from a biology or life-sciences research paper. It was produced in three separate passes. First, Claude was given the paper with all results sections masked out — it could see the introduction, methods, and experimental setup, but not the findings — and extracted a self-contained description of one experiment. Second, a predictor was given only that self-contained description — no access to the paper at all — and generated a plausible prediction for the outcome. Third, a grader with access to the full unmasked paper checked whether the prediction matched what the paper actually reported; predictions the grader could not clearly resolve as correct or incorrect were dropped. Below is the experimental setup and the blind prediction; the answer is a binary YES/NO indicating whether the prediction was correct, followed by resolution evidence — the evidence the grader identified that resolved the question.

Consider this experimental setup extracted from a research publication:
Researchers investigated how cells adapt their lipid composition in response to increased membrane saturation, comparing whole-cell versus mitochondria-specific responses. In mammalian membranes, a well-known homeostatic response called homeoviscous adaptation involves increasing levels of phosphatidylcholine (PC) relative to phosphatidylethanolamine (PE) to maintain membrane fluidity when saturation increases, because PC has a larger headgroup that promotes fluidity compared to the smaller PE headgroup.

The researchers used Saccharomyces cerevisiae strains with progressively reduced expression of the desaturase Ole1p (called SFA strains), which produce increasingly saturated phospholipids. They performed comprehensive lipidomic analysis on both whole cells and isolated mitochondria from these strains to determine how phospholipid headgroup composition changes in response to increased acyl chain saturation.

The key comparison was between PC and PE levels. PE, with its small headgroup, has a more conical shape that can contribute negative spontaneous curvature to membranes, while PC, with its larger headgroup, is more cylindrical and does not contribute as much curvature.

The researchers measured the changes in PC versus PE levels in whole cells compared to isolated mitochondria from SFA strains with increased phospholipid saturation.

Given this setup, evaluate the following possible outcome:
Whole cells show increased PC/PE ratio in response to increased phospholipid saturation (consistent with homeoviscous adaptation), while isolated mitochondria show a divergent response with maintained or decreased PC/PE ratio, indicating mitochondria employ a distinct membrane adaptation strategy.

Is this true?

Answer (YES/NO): YES